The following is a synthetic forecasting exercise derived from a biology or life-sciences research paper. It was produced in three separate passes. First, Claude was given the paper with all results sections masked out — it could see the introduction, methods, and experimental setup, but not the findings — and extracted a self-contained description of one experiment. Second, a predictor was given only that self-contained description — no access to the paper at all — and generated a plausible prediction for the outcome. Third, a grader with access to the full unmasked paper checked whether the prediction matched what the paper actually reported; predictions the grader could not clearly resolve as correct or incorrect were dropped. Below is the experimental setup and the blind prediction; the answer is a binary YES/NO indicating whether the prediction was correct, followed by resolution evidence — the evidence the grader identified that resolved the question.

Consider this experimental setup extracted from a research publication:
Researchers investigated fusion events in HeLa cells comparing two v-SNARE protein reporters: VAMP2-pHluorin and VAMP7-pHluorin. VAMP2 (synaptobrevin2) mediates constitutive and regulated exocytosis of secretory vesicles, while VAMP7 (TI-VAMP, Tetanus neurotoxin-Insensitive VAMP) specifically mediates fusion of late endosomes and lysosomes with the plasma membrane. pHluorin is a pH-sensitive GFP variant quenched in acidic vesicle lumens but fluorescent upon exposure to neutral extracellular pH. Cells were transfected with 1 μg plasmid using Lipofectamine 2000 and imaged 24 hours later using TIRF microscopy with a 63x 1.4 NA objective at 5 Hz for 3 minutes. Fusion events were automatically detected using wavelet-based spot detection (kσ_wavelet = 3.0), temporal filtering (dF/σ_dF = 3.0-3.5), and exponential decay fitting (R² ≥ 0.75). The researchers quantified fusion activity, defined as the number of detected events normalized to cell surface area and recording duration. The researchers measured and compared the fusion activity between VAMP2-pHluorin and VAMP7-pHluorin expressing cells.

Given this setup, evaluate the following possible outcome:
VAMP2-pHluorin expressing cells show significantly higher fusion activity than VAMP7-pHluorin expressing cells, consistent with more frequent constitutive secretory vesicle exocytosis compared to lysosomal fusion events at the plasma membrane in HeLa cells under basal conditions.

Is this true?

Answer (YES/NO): NO